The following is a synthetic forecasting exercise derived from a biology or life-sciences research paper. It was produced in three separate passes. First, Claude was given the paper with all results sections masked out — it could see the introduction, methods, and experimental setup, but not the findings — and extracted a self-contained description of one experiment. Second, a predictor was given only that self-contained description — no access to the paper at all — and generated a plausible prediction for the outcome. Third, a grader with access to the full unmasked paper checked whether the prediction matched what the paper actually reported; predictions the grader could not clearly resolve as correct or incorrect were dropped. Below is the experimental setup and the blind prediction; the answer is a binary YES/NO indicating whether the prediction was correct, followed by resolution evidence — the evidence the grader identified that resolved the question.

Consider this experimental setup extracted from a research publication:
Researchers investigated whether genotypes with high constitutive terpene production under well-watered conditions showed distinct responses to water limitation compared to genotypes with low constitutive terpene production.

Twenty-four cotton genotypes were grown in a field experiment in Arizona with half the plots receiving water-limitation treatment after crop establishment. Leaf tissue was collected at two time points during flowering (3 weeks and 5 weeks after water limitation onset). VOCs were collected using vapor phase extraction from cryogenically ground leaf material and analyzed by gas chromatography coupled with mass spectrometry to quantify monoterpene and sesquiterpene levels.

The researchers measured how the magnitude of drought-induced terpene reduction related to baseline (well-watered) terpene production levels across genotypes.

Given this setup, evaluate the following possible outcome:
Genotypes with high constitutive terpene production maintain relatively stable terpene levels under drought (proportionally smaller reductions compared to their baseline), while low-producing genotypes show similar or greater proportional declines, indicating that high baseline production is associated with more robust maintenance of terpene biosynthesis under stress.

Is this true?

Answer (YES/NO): NO